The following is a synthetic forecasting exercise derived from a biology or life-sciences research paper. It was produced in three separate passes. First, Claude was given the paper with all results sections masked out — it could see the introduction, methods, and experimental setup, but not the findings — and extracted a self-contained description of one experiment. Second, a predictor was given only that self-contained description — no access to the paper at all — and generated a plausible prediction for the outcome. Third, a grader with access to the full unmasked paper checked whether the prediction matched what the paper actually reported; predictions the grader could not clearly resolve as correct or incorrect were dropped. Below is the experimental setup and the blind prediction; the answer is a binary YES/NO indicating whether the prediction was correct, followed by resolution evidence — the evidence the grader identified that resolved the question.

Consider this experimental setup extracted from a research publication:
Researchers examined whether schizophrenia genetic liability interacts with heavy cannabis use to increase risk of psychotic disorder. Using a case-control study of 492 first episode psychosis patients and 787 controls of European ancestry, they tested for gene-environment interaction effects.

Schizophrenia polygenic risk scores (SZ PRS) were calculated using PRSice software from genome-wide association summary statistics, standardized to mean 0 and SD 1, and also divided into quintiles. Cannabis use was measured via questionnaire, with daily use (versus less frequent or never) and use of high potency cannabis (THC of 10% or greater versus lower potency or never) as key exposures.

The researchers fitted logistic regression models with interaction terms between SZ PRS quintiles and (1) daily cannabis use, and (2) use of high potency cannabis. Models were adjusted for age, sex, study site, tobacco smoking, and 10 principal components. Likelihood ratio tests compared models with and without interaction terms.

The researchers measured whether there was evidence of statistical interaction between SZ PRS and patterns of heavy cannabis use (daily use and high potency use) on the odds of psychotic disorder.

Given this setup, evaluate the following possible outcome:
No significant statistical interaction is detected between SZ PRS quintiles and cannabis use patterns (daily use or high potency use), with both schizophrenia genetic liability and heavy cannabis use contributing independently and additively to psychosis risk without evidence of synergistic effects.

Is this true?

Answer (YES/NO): YES